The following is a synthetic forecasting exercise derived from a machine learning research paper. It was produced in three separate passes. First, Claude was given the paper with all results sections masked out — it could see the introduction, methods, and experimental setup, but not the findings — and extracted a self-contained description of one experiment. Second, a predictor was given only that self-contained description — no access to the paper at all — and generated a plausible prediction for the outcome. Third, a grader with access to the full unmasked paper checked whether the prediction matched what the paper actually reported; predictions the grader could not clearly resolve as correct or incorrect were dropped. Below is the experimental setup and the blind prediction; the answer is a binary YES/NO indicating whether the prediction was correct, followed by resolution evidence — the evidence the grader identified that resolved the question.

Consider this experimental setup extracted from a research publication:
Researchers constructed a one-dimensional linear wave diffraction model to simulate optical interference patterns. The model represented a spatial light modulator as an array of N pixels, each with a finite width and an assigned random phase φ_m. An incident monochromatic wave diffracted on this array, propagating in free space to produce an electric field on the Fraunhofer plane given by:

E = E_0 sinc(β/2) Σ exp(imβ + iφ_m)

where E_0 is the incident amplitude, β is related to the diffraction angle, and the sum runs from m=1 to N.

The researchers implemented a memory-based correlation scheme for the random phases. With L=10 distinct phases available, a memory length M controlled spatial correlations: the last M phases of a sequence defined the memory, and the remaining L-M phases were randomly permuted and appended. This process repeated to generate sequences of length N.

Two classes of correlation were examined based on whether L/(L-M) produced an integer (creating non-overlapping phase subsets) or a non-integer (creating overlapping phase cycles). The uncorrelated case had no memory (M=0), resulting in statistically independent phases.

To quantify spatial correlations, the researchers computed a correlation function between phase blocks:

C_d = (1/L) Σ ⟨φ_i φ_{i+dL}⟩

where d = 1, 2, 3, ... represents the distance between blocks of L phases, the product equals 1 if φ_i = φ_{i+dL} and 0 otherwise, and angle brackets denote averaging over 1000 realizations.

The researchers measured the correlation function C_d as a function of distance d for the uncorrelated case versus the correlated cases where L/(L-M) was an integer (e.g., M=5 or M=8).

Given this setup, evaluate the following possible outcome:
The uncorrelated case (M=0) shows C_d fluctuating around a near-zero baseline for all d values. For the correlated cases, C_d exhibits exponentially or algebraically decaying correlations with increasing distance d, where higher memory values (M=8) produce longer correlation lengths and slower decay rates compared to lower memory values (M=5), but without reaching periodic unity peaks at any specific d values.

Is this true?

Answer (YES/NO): NO